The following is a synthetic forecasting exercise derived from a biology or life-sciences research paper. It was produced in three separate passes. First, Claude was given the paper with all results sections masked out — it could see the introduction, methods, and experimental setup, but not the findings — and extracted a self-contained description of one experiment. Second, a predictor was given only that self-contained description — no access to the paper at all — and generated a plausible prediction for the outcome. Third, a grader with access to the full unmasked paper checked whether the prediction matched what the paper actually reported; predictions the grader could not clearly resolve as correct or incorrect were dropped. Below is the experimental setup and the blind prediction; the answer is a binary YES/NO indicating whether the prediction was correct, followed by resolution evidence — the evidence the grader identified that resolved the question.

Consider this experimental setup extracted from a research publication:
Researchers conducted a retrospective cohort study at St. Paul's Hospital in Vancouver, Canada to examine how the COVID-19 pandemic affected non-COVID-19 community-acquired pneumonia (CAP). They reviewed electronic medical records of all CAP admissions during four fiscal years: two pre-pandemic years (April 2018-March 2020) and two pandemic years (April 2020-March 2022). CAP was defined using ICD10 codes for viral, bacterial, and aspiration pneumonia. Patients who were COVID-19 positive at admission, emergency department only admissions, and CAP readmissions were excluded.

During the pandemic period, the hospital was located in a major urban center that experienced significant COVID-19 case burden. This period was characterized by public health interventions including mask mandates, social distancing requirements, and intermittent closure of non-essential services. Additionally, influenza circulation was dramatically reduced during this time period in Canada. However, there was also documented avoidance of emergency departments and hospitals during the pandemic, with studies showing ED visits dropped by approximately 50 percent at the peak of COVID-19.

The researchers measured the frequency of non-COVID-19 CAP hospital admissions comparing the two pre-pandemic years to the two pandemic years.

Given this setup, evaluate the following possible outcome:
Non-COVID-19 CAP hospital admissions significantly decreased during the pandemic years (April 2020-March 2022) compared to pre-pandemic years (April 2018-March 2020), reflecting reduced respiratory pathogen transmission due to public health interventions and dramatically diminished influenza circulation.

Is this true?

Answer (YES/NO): NO